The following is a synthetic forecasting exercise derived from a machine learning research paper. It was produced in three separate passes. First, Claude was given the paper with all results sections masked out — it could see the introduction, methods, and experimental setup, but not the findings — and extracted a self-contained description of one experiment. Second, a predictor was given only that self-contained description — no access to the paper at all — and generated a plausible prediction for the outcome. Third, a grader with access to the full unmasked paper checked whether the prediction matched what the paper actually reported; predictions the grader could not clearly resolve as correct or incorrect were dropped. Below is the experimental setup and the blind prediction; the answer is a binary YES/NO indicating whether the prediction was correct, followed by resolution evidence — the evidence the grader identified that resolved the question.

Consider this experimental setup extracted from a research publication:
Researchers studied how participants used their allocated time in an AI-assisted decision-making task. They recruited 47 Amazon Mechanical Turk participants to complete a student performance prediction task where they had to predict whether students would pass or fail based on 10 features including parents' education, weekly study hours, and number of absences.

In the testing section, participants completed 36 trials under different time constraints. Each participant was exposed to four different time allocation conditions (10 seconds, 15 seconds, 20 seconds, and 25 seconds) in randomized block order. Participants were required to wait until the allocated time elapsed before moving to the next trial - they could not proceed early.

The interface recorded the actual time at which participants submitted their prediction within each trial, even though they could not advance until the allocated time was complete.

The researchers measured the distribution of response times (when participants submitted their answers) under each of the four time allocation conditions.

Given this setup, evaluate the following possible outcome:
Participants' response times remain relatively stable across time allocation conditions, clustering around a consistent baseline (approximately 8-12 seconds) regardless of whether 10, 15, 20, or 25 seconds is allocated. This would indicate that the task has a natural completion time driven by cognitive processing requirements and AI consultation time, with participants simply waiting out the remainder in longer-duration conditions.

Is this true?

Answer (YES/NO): NO